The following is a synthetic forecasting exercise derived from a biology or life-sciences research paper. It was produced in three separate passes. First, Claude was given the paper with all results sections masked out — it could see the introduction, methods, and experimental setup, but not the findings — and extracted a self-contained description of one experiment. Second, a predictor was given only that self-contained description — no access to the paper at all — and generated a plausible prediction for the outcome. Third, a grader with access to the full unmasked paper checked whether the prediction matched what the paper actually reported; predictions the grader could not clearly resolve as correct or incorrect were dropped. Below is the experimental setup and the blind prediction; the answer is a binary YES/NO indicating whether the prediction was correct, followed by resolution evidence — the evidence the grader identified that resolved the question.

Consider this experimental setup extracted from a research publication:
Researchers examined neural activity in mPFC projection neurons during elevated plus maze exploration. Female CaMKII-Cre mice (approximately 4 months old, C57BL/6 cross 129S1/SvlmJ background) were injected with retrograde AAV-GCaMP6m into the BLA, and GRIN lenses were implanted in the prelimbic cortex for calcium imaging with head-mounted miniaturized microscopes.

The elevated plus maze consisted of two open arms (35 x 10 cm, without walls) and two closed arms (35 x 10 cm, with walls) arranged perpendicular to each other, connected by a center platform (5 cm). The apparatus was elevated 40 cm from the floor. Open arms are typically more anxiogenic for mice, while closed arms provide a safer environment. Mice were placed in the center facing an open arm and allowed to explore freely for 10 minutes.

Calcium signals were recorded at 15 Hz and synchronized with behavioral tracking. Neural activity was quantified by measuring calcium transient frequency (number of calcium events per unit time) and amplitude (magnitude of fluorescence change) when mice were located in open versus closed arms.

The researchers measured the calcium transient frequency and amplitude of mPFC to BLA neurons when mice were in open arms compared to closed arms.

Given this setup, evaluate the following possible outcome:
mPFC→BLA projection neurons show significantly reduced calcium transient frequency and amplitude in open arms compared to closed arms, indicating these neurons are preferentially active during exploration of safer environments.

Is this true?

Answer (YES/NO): NO